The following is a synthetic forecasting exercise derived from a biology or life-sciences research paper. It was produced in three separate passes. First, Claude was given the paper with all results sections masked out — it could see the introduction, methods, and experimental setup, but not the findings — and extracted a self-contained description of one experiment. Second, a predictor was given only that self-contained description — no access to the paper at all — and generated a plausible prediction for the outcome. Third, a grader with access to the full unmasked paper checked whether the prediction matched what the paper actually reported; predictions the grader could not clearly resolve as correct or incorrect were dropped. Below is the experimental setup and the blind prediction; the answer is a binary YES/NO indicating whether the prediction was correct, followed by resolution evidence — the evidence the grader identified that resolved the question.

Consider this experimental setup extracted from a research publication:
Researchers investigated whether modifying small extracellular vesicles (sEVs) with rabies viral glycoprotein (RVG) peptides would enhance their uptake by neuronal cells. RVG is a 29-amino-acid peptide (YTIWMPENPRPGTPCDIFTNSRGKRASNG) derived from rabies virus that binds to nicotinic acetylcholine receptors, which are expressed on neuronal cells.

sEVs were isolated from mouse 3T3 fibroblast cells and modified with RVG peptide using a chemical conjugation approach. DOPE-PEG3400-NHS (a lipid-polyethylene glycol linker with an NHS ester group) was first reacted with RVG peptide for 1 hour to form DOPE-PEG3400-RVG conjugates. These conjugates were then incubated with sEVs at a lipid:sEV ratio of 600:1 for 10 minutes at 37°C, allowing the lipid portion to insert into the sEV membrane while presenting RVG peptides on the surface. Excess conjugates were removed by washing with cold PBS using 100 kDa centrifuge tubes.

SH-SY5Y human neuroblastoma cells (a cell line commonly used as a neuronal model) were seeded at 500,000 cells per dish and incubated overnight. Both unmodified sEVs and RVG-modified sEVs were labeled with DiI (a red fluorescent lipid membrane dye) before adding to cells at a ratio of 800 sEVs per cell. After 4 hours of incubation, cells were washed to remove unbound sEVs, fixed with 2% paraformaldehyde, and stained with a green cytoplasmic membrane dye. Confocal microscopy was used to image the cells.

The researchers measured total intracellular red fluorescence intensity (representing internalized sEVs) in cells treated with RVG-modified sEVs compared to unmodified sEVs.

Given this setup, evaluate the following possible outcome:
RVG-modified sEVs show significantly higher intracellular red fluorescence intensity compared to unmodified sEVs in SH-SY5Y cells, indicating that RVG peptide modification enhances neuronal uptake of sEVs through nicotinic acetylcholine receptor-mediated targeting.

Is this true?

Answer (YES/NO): YES